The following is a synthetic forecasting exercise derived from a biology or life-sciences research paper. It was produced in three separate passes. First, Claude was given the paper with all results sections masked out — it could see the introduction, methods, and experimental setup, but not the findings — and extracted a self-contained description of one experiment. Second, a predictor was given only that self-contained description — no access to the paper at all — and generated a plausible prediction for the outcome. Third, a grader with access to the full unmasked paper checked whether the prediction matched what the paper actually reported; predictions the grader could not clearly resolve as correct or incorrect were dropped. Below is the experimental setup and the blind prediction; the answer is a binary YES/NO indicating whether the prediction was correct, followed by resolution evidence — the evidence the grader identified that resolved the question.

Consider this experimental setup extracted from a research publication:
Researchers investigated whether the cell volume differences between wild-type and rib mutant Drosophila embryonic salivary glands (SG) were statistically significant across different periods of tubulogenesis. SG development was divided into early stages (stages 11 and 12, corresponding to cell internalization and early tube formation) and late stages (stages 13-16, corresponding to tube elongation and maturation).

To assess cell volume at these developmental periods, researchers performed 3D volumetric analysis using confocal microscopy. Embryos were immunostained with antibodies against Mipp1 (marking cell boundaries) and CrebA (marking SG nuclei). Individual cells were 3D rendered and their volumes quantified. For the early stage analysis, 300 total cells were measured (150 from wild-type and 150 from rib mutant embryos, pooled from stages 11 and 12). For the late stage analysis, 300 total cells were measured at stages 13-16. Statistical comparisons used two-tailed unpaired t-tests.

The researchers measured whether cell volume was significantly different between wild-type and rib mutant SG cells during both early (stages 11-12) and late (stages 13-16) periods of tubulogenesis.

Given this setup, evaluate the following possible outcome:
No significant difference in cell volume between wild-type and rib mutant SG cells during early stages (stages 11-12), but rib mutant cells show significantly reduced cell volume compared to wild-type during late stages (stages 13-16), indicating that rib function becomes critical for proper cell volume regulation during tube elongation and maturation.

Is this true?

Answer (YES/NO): NO